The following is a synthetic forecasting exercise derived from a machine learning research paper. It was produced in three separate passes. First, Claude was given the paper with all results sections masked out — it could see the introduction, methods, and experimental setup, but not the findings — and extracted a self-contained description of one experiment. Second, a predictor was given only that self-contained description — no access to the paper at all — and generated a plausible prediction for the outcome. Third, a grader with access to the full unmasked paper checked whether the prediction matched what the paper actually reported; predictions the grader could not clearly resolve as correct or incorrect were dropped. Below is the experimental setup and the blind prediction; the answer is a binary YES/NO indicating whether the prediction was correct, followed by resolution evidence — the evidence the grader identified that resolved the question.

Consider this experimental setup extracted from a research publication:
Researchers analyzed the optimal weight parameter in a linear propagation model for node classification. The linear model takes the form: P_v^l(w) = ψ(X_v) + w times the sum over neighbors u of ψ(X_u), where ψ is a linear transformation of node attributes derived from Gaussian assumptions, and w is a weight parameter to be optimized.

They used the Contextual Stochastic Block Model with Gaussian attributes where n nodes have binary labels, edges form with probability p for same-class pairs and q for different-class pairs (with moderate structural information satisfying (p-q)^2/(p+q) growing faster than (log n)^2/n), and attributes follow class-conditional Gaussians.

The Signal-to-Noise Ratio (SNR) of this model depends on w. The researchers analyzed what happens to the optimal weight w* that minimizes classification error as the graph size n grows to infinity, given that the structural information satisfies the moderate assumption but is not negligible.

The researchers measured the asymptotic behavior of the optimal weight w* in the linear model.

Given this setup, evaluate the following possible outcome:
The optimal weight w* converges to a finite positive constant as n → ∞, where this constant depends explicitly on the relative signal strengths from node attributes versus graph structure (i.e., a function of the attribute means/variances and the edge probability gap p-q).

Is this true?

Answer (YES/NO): NO